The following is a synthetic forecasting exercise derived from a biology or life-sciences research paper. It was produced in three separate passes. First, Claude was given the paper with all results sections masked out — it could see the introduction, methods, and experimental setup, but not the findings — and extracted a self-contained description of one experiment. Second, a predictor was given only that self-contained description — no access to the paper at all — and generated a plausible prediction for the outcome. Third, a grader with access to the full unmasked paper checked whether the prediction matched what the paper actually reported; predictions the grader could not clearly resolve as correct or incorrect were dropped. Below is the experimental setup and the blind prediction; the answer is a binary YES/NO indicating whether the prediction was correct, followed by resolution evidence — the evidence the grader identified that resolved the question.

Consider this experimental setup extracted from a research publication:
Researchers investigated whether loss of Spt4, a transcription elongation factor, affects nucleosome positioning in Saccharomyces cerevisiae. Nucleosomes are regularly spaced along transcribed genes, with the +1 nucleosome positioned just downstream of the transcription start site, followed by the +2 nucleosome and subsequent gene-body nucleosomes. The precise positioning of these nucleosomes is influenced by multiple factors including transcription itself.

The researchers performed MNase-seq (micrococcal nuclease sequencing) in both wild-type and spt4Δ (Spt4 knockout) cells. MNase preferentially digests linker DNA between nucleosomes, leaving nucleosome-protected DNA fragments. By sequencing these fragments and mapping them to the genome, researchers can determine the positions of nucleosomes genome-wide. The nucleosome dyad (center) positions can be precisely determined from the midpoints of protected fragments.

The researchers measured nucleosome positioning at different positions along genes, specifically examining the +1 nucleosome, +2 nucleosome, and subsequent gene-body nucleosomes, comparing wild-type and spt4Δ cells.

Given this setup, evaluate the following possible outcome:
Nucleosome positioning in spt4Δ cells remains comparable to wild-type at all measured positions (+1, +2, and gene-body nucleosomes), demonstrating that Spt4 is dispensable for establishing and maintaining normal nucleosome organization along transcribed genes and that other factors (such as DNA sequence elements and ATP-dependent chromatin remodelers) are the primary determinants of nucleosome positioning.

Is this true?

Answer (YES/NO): NO